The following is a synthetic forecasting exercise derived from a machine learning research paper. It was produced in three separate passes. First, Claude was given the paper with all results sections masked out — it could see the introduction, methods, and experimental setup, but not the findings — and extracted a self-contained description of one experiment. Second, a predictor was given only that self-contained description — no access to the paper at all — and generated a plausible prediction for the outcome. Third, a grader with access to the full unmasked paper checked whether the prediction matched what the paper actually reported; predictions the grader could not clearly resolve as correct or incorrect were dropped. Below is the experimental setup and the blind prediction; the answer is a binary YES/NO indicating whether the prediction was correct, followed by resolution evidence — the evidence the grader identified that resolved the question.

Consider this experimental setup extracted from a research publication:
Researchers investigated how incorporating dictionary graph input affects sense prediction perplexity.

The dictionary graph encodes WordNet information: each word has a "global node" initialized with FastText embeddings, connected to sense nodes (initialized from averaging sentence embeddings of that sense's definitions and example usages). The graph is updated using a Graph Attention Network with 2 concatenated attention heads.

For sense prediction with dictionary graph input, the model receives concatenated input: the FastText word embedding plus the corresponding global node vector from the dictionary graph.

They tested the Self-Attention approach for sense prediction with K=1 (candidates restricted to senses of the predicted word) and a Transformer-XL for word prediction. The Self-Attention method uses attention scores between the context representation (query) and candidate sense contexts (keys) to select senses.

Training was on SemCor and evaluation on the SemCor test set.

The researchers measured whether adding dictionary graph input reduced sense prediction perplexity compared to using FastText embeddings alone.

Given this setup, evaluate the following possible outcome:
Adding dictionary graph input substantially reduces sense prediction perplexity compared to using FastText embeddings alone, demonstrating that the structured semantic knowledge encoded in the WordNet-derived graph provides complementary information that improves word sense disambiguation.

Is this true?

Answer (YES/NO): NO